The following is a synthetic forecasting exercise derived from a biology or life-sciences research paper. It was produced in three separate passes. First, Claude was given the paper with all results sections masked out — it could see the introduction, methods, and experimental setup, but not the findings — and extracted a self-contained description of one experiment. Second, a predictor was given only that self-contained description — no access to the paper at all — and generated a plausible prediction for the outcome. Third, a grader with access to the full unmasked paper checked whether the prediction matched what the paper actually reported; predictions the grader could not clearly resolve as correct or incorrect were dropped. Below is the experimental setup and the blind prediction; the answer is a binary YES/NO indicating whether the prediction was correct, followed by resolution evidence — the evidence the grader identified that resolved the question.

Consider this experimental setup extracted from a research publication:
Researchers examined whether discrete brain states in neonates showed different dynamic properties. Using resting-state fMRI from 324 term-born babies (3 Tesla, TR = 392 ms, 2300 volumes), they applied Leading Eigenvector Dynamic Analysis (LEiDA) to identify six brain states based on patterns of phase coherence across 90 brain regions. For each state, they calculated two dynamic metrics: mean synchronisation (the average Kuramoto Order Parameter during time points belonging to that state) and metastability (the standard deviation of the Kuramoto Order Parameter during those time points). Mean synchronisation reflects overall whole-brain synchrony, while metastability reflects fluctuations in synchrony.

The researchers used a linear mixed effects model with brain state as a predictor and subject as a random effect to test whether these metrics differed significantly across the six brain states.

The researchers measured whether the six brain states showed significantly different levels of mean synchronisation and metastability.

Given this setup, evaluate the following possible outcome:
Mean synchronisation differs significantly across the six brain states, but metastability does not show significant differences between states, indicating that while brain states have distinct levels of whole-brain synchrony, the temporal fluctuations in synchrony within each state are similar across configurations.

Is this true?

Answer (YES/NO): NO